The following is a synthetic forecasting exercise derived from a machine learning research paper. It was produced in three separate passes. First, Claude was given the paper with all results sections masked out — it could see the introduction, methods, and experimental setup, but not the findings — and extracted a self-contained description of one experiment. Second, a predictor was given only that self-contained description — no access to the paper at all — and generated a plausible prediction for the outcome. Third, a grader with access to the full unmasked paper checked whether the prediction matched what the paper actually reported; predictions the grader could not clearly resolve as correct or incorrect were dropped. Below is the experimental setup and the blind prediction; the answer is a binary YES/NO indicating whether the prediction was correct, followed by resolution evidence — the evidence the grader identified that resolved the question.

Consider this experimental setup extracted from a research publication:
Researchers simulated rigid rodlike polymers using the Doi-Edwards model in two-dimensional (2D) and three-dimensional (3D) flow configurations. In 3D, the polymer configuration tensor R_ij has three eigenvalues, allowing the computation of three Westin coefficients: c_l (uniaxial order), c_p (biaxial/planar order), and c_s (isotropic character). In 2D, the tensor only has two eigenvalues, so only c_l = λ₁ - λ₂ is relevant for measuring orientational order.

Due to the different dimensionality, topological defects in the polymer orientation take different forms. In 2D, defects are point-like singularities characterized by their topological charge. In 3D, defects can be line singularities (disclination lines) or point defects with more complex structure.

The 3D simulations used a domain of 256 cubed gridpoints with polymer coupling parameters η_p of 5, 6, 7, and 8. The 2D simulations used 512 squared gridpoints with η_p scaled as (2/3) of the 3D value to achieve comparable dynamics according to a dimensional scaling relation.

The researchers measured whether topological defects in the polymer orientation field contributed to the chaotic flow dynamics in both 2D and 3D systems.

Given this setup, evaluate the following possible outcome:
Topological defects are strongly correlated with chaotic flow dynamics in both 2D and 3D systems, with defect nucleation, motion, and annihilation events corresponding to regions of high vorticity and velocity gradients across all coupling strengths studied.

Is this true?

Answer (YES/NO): NO